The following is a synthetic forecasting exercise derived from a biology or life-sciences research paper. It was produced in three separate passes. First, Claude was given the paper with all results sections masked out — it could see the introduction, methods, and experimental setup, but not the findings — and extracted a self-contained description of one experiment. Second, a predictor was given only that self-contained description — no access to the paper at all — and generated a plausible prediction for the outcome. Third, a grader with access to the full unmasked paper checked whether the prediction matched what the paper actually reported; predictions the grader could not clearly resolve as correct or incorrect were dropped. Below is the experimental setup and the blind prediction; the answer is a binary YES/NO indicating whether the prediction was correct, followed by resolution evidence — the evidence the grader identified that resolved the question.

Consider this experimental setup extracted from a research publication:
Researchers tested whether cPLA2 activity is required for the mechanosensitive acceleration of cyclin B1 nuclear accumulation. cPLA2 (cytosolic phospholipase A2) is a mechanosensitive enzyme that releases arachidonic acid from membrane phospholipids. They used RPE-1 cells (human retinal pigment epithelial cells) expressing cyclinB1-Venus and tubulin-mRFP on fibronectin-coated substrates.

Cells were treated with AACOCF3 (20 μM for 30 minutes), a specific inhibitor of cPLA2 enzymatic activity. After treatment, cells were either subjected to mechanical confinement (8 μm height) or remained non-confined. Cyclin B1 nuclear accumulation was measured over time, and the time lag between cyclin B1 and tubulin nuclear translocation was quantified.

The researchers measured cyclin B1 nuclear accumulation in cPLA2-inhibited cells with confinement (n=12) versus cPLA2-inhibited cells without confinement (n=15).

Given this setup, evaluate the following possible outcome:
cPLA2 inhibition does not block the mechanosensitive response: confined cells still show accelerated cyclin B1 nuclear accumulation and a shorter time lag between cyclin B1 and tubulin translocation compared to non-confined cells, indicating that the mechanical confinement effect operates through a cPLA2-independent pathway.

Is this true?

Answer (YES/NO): YES